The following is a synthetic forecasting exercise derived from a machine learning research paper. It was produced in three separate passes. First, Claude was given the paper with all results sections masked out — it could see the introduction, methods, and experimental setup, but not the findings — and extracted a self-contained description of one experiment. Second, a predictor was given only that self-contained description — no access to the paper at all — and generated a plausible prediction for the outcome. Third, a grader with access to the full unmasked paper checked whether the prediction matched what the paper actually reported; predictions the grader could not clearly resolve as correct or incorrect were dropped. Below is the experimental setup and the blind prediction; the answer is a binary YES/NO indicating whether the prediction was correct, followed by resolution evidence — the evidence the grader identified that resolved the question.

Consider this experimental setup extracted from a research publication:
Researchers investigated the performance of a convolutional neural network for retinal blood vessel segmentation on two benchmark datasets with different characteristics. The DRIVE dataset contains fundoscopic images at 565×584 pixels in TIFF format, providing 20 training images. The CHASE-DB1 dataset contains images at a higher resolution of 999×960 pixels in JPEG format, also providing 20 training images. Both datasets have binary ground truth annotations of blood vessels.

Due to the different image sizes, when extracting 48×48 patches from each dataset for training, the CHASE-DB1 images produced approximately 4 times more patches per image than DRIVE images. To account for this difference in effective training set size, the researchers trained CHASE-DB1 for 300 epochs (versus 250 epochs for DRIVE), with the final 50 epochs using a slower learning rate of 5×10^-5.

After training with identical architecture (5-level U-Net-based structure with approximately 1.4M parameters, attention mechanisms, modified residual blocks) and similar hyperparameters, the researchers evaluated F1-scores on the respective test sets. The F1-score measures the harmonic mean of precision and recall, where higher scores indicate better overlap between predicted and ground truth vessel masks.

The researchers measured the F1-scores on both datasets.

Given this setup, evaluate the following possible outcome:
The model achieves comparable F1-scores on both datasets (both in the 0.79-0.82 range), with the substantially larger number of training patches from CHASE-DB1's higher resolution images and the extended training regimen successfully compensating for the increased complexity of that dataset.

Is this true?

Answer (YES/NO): NO